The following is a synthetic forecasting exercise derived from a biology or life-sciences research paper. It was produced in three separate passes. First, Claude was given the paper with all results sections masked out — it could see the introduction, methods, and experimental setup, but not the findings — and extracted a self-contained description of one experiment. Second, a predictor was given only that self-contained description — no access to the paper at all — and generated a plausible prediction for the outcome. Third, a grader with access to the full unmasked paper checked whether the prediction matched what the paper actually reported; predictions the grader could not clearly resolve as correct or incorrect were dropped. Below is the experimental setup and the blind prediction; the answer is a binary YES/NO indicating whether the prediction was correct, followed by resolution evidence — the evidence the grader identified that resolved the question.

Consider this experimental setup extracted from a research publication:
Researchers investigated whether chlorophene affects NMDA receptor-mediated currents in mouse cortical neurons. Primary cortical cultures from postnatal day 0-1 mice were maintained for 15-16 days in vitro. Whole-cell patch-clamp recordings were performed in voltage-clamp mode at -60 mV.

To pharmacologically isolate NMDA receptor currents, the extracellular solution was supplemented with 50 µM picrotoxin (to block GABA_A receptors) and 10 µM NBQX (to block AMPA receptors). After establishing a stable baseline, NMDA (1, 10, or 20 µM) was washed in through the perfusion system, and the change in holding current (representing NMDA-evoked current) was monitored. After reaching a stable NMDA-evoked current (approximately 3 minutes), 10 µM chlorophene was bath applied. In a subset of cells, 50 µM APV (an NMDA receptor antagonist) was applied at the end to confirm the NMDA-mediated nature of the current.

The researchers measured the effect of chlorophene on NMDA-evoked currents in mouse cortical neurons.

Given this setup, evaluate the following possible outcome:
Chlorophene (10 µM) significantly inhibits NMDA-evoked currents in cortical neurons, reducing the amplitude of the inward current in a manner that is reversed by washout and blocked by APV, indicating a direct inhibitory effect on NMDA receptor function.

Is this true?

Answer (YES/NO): NO